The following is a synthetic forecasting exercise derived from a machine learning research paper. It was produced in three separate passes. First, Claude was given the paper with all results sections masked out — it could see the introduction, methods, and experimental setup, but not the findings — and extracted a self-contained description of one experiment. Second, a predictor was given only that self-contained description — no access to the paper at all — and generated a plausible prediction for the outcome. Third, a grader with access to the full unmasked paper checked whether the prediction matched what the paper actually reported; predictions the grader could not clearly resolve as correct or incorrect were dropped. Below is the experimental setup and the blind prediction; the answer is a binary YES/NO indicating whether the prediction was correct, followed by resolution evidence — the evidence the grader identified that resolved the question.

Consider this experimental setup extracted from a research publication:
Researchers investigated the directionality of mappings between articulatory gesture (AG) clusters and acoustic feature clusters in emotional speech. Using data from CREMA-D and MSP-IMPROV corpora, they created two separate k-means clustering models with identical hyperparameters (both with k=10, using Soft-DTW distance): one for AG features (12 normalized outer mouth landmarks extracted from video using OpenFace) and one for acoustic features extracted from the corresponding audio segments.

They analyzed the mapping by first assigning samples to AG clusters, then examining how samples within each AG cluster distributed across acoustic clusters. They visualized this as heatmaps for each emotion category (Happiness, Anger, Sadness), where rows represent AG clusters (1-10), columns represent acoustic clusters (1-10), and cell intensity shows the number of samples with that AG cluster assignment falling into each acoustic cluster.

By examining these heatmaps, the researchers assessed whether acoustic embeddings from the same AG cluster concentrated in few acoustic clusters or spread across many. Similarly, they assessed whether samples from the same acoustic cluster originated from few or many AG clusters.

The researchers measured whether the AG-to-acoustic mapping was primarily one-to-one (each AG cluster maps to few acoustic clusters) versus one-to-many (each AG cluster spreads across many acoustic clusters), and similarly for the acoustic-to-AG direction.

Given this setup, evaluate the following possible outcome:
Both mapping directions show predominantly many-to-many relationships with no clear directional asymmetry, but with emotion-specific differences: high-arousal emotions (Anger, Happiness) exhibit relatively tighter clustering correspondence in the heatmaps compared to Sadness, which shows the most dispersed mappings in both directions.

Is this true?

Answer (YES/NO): NO